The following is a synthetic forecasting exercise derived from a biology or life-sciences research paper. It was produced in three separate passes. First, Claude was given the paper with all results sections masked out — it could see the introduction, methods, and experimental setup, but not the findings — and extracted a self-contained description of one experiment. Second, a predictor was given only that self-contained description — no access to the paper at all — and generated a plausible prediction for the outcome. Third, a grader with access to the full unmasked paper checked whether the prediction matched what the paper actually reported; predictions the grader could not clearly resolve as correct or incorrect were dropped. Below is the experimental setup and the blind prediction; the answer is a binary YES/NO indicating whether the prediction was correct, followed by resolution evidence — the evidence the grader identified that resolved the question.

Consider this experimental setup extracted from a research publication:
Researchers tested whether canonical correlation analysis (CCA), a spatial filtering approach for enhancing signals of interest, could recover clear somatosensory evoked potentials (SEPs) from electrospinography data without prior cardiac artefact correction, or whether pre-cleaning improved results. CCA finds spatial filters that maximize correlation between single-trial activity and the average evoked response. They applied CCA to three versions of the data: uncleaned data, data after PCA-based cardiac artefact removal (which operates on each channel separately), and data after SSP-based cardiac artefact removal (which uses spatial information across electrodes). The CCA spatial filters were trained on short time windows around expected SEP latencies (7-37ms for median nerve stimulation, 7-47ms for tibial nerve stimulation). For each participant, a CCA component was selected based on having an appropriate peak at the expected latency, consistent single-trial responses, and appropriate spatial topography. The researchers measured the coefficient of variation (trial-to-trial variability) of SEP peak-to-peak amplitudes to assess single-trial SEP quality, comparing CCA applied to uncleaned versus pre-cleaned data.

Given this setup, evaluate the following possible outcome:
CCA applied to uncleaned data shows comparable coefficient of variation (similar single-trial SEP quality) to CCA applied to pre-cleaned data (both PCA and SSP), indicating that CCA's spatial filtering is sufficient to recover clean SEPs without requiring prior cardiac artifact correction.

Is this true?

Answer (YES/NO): NO